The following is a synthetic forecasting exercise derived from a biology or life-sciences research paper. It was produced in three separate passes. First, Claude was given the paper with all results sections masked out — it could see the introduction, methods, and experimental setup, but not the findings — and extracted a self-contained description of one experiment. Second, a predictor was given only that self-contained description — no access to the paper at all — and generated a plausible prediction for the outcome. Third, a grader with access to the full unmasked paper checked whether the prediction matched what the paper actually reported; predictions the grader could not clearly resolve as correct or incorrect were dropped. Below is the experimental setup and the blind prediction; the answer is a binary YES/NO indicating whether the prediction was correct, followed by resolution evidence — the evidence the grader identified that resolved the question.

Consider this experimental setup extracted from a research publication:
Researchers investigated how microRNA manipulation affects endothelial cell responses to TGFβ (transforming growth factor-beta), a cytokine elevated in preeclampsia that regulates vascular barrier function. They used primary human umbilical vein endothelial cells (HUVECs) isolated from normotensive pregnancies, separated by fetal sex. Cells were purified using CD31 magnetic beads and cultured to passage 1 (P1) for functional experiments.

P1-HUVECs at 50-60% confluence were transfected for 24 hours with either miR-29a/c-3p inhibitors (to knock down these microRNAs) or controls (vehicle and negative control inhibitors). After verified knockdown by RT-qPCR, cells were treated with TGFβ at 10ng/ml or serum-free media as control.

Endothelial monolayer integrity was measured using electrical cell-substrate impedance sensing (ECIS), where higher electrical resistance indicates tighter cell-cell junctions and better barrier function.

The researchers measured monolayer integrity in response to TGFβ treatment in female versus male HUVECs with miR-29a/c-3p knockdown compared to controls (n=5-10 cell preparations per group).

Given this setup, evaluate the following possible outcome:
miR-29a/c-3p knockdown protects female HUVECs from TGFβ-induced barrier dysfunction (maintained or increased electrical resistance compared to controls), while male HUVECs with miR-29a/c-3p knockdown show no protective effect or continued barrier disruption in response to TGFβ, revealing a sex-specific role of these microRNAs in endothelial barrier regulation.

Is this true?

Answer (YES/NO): NO